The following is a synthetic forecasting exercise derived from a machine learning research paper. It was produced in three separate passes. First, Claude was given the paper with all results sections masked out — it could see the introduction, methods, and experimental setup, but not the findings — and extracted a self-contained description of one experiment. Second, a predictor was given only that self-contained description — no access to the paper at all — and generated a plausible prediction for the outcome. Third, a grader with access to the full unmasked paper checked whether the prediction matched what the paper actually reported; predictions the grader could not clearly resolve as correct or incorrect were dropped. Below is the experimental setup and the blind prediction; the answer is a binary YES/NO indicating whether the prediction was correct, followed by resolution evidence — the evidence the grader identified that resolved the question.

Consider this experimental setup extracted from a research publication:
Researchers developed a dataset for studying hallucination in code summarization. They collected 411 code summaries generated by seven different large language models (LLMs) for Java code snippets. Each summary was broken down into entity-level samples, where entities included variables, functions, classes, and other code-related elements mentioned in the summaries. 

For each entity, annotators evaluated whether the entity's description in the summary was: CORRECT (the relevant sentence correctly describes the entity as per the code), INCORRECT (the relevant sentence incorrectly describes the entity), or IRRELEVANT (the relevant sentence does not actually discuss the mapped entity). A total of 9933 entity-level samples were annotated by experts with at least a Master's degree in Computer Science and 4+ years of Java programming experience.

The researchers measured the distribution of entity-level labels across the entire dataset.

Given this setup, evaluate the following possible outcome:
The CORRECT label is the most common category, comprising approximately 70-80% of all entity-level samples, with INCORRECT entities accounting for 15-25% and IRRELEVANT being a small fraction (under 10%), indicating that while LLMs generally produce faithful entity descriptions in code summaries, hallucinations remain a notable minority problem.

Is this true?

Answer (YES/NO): NO